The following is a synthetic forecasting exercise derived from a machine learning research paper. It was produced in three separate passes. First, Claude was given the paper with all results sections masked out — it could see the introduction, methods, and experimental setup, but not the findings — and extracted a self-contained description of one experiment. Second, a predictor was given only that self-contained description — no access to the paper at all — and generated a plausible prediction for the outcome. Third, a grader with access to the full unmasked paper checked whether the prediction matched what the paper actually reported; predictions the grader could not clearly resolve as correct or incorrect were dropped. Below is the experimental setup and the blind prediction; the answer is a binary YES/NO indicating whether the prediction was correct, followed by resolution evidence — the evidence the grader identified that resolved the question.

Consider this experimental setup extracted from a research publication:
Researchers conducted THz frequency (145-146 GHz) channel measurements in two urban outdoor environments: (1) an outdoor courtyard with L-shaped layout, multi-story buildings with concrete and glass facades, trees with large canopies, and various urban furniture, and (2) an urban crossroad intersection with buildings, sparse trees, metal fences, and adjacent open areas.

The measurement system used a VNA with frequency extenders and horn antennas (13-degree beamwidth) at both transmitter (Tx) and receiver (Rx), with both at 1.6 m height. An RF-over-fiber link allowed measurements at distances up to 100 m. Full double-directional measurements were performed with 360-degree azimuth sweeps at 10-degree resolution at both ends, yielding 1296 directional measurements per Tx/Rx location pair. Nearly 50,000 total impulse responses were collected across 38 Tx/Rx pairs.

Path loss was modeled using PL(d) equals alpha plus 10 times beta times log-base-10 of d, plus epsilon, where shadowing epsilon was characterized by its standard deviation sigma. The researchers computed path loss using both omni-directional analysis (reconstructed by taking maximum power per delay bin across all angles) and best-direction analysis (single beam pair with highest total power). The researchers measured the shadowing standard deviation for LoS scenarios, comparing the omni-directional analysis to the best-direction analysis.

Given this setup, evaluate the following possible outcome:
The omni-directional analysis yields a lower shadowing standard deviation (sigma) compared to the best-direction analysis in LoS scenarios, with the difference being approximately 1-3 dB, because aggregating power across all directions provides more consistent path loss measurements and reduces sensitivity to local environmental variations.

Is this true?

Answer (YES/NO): NO